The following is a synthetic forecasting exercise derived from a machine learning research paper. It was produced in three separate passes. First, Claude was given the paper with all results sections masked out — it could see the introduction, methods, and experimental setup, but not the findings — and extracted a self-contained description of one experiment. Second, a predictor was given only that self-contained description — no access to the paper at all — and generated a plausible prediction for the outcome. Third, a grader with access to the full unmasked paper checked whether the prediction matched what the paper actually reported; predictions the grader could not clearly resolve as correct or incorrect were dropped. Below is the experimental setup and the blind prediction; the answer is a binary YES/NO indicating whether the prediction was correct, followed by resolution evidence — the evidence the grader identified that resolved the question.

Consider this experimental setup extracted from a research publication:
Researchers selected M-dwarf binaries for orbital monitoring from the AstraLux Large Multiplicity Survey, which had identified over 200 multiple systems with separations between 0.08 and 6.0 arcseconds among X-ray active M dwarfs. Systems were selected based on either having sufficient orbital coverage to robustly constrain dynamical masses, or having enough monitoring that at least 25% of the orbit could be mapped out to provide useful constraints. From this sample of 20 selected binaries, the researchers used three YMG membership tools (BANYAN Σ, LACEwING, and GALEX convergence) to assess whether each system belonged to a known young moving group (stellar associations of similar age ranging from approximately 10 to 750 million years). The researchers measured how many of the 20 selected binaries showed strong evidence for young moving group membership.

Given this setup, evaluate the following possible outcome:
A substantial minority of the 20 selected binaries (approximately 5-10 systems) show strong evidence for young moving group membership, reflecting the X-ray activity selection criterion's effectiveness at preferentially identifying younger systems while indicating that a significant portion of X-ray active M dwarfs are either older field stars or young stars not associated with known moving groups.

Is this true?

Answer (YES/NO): YES